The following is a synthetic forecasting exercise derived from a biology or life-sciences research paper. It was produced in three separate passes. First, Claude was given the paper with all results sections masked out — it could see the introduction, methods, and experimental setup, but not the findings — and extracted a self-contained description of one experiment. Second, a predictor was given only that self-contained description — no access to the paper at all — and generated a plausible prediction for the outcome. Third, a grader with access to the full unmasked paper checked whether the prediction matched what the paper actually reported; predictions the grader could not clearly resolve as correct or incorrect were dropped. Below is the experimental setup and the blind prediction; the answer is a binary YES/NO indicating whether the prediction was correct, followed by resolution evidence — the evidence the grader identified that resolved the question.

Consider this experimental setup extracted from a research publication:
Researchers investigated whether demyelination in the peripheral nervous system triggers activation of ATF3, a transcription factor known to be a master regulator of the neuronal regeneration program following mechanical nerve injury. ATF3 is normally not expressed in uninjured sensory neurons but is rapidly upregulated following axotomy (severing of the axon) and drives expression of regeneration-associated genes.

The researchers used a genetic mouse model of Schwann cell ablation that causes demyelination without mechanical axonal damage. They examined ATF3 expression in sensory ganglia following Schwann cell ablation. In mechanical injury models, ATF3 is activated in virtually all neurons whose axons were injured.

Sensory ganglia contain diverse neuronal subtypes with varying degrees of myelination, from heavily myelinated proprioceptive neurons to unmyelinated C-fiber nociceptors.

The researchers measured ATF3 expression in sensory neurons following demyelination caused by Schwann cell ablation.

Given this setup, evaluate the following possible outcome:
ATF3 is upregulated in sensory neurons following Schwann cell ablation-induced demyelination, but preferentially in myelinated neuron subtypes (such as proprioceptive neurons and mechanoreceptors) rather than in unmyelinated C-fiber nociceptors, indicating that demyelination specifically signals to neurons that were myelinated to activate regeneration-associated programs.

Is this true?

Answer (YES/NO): YES